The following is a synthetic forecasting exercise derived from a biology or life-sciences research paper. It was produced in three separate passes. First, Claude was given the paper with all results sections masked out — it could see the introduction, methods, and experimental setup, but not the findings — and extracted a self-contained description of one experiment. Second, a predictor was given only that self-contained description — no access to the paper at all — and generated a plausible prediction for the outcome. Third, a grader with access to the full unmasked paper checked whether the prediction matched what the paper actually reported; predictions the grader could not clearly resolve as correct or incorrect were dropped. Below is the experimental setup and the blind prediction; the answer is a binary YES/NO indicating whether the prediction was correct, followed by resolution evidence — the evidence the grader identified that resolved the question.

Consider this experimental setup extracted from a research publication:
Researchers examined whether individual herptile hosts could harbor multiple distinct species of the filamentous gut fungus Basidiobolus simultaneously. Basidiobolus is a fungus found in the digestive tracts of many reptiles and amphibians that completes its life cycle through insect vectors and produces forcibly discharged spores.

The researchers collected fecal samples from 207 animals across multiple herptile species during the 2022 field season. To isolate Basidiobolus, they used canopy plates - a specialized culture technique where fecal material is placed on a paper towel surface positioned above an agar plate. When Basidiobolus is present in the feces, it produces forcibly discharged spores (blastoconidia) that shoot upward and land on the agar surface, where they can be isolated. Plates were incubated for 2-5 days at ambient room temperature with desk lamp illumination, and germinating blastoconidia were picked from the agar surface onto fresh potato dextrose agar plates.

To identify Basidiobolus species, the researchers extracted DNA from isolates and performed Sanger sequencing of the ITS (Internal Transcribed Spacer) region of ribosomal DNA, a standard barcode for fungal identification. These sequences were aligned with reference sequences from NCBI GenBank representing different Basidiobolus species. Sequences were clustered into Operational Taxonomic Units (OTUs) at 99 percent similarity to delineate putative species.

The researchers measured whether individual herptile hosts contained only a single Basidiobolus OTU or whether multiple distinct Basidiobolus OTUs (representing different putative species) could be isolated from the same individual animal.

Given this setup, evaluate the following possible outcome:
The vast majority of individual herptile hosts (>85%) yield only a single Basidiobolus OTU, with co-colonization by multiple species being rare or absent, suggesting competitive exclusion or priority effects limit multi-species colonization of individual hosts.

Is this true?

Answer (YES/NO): YES